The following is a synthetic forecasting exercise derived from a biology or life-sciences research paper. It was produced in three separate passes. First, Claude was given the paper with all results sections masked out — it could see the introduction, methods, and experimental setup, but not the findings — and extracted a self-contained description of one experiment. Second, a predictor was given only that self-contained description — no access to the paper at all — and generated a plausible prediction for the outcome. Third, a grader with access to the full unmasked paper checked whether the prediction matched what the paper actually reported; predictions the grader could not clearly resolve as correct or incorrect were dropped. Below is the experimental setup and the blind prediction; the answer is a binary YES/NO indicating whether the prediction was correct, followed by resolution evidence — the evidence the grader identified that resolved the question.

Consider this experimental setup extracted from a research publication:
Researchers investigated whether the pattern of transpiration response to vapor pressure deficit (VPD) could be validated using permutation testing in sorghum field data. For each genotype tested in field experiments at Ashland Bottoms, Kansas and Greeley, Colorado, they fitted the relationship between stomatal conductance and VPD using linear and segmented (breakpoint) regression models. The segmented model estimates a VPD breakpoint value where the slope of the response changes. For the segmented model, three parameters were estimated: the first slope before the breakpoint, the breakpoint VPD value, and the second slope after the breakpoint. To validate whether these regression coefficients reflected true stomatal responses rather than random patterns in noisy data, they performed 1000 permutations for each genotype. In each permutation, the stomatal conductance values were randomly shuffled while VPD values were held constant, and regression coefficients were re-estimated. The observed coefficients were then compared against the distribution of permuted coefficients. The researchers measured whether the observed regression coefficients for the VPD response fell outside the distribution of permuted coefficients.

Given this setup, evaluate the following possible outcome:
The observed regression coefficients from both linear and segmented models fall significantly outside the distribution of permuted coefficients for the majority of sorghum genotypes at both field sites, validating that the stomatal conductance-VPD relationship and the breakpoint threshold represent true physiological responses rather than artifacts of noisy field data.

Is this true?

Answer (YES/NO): NO